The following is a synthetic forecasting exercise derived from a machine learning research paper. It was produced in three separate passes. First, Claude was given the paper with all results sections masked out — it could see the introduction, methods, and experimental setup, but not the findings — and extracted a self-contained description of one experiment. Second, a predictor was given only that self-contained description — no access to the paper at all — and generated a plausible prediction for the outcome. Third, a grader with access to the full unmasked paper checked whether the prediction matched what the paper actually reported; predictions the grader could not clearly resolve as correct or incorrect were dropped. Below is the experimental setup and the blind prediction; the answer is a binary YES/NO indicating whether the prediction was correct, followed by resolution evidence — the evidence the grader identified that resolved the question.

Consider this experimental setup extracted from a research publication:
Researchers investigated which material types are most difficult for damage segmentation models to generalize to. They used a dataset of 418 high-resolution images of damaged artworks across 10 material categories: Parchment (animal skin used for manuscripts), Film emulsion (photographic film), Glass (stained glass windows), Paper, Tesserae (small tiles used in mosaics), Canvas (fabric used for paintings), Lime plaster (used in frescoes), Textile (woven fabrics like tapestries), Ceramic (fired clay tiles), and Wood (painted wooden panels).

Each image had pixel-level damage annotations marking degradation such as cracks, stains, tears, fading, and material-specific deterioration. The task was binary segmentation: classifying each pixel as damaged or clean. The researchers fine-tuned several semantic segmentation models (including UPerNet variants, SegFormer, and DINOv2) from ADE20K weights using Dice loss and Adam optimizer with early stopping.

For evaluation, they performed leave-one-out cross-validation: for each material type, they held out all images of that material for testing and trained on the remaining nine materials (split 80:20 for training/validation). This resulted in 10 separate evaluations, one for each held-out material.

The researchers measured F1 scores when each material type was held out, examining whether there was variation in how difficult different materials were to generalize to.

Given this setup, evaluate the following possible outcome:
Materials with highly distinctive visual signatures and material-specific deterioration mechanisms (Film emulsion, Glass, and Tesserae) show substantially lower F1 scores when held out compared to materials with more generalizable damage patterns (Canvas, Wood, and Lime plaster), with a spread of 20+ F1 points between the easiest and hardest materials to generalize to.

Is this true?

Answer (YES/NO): NO